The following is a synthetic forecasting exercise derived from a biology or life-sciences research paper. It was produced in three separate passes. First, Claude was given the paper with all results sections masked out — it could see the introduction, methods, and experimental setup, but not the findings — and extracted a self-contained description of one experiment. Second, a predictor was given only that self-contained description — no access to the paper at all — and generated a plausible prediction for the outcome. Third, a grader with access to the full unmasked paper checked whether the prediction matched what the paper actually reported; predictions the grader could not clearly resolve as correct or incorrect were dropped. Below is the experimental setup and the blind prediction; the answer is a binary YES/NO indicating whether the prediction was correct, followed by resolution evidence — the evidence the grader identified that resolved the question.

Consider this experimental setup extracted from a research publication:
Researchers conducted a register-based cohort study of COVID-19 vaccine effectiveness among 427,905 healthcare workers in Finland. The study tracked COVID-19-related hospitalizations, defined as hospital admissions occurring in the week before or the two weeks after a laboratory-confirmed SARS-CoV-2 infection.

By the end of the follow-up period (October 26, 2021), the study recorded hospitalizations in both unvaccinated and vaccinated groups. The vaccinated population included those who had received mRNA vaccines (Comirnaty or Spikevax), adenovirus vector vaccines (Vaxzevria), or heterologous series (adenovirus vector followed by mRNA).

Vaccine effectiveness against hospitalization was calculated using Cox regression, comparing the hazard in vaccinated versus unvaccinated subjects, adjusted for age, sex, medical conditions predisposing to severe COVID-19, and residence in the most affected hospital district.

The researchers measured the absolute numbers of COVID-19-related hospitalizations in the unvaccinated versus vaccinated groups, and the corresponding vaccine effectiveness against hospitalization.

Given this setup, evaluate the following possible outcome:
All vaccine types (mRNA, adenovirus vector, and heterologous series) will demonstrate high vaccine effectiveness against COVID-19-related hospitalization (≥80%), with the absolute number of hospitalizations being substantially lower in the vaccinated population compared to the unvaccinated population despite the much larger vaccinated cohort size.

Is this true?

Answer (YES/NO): YES